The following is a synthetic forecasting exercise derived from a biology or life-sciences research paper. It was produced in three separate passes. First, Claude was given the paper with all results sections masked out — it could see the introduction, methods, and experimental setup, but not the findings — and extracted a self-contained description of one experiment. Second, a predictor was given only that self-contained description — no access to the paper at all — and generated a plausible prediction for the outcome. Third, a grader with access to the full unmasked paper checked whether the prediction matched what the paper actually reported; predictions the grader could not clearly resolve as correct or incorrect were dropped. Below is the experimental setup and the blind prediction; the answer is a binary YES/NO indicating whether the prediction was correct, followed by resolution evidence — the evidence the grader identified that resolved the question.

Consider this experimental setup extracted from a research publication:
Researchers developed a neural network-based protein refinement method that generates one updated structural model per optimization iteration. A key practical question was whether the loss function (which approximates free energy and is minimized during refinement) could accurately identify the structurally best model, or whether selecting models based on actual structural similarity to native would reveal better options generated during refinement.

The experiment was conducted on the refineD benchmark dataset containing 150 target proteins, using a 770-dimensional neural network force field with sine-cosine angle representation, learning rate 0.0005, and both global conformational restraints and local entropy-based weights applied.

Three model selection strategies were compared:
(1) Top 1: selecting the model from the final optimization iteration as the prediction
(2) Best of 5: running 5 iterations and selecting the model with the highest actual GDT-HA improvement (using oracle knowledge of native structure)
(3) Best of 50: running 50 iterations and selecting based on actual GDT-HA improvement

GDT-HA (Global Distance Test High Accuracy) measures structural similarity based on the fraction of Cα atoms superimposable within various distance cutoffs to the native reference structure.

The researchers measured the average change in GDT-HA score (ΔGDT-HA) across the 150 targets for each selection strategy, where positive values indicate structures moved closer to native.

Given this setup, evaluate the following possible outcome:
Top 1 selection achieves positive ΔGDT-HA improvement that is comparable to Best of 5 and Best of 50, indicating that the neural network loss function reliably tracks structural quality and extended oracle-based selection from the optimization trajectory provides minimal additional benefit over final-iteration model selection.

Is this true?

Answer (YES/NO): NO